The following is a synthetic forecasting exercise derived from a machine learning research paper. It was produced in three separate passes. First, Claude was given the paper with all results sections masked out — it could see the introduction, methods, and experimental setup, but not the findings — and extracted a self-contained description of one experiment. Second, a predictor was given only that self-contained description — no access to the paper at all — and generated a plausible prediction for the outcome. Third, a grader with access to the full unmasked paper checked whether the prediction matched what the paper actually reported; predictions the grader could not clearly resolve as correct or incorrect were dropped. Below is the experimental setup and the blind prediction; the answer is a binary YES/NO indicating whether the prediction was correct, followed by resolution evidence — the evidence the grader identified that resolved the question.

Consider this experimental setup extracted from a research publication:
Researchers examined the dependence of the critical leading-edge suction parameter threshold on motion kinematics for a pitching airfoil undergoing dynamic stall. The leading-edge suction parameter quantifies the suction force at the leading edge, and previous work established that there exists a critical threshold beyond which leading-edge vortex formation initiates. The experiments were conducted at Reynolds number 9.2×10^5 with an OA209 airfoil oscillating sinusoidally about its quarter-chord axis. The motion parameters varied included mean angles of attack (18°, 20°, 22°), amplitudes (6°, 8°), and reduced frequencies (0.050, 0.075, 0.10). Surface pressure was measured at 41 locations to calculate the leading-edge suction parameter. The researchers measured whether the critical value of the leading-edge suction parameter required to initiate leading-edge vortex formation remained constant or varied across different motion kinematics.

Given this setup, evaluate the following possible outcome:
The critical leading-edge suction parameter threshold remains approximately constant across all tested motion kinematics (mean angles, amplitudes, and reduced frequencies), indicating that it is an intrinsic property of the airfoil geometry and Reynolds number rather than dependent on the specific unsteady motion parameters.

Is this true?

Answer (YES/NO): YES